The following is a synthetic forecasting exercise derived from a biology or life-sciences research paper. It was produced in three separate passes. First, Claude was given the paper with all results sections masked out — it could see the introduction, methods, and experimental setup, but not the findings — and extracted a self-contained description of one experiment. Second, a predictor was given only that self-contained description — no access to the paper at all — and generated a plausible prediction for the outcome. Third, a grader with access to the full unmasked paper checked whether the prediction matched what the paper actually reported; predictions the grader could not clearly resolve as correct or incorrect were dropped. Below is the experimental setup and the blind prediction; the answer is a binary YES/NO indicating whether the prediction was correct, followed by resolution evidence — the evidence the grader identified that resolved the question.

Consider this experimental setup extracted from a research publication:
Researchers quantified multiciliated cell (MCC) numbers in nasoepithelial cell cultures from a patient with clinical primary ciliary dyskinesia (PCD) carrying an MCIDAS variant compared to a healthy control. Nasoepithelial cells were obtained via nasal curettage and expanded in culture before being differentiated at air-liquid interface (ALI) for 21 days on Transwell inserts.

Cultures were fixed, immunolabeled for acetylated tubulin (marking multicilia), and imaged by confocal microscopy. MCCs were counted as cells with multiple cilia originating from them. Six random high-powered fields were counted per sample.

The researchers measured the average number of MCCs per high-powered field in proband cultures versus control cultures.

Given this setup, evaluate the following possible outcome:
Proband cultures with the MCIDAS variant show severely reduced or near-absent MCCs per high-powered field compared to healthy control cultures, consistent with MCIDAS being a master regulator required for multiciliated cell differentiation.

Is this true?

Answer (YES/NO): YES